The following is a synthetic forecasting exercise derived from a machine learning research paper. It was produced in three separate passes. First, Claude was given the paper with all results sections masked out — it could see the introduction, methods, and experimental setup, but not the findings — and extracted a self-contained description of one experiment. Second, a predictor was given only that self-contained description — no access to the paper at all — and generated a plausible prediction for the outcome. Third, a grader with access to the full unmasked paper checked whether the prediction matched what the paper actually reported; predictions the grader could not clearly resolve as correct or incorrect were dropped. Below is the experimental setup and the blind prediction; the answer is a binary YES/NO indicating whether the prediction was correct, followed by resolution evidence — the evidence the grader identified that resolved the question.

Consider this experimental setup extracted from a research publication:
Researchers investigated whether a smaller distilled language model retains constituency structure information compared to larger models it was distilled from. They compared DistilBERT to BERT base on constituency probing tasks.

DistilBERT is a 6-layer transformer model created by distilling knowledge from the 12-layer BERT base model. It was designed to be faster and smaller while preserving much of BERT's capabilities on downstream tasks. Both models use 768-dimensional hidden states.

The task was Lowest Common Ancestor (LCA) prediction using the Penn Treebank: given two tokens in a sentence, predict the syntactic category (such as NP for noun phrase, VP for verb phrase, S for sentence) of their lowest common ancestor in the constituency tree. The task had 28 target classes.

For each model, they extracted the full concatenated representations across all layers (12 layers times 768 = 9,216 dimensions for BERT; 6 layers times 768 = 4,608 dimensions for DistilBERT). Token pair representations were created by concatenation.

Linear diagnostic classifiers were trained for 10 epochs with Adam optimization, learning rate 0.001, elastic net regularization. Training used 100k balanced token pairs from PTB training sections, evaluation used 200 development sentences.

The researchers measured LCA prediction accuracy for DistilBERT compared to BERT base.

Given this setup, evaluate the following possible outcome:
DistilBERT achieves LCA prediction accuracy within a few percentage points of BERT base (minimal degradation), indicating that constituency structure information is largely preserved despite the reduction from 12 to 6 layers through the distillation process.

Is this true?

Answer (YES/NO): YES